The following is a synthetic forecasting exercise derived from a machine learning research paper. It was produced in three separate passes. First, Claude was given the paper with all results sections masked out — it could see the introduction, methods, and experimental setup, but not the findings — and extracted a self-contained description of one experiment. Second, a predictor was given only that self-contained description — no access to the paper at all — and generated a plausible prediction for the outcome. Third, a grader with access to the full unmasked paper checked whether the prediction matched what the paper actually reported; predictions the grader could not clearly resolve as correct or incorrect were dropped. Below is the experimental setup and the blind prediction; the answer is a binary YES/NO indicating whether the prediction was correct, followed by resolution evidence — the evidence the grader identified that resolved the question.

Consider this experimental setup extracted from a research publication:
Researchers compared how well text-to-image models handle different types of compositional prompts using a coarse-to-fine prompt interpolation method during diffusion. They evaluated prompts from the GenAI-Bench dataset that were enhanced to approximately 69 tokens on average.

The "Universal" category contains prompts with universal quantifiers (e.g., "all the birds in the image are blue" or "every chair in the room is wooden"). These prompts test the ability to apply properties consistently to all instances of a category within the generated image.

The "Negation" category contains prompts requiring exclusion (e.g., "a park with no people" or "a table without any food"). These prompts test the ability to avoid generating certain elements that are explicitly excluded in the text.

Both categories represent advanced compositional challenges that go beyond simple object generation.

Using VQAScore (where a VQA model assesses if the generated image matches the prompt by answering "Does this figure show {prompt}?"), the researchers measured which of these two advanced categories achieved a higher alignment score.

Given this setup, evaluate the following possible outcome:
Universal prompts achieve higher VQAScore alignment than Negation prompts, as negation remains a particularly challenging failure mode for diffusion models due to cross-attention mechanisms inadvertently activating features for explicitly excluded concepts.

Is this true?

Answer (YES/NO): YES